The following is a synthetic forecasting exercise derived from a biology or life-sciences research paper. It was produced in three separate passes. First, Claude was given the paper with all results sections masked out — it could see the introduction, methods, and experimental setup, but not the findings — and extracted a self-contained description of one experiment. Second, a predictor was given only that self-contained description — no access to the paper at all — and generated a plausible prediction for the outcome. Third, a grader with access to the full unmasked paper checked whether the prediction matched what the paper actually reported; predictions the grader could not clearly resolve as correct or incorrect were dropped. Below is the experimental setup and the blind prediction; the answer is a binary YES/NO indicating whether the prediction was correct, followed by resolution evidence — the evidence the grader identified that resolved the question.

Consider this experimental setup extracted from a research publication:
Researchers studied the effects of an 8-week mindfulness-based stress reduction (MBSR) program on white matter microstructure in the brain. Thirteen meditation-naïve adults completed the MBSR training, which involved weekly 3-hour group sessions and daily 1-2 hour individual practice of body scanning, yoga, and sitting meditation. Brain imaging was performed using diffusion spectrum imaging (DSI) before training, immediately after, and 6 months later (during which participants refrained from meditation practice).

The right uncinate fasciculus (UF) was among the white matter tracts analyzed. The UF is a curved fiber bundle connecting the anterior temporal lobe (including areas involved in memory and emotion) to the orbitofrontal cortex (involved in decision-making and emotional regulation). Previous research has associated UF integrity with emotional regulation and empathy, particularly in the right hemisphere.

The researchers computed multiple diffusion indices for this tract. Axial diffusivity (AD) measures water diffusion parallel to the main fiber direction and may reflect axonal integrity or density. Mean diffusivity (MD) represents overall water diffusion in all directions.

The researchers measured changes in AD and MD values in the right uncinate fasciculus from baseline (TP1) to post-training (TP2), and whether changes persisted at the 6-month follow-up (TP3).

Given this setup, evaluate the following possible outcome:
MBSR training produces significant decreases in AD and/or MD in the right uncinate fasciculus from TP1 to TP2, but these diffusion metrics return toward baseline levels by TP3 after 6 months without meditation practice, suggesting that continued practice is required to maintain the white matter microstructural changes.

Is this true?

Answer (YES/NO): NO